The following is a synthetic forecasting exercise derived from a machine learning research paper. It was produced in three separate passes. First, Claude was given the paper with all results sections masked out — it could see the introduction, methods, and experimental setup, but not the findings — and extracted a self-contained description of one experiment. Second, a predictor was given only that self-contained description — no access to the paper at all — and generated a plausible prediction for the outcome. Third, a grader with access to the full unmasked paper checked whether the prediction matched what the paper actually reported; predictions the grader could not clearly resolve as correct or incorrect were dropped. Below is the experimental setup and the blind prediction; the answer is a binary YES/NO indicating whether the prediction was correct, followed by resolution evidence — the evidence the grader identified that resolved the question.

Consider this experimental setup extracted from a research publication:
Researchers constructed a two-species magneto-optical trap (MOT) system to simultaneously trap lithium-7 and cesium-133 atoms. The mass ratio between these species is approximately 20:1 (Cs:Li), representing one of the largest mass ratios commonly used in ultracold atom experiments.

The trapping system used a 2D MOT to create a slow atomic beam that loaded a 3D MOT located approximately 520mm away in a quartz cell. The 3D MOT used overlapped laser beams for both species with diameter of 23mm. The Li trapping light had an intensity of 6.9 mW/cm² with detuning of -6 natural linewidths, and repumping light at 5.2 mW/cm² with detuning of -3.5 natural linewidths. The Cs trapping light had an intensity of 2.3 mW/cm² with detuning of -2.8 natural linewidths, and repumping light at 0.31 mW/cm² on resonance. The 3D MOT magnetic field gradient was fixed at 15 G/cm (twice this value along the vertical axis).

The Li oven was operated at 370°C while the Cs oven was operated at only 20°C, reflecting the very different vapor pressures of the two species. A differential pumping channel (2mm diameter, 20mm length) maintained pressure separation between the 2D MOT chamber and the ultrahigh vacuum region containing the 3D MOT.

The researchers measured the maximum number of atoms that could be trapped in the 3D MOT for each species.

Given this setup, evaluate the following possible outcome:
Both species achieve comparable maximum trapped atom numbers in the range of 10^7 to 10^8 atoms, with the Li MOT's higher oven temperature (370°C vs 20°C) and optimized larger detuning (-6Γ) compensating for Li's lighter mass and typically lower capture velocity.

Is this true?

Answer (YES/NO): NO